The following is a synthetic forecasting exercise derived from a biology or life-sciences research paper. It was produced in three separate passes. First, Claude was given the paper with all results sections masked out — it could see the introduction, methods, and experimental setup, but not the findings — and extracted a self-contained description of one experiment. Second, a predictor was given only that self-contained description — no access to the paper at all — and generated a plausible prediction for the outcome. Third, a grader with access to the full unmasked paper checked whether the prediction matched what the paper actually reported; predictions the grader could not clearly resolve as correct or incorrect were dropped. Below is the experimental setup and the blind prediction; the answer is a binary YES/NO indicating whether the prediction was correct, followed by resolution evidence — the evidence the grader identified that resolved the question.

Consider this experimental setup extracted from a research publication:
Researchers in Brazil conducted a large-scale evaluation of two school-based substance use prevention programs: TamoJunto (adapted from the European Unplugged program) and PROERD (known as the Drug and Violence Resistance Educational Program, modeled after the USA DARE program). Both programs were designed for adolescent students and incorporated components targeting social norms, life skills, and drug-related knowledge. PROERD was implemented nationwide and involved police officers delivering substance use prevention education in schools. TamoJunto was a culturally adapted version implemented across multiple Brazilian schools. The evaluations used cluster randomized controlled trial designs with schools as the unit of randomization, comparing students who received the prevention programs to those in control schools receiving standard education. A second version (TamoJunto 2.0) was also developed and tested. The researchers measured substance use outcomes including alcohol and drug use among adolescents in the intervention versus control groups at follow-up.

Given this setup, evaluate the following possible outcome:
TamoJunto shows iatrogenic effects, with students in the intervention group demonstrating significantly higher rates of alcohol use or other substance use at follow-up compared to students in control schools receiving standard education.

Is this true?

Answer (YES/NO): YES